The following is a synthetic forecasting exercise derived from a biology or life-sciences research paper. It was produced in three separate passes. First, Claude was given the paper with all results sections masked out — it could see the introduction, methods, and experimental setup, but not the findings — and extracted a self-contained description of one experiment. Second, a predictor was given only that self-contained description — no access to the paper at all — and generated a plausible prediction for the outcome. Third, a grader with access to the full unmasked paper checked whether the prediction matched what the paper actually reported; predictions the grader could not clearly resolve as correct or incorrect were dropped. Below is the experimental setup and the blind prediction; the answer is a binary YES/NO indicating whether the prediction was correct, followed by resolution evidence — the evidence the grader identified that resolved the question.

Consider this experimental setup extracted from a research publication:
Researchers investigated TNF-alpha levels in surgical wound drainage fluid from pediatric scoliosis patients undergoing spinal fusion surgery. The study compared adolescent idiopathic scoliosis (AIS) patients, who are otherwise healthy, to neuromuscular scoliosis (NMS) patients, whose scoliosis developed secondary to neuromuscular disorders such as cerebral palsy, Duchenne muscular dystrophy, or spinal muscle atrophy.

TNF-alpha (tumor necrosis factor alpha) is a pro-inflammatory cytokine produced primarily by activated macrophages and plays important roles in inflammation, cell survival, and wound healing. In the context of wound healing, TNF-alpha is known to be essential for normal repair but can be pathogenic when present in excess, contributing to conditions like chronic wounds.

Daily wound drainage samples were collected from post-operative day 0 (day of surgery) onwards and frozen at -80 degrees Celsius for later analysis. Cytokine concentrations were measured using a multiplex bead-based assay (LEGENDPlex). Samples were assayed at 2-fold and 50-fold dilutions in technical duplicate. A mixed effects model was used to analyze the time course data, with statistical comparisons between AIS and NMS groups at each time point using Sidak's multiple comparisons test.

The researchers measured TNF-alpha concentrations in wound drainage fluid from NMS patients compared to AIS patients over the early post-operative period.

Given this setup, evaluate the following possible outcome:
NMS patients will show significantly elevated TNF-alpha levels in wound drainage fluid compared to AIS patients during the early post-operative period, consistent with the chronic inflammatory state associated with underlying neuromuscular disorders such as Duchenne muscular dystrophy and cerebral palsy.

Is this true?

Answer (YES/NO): YES